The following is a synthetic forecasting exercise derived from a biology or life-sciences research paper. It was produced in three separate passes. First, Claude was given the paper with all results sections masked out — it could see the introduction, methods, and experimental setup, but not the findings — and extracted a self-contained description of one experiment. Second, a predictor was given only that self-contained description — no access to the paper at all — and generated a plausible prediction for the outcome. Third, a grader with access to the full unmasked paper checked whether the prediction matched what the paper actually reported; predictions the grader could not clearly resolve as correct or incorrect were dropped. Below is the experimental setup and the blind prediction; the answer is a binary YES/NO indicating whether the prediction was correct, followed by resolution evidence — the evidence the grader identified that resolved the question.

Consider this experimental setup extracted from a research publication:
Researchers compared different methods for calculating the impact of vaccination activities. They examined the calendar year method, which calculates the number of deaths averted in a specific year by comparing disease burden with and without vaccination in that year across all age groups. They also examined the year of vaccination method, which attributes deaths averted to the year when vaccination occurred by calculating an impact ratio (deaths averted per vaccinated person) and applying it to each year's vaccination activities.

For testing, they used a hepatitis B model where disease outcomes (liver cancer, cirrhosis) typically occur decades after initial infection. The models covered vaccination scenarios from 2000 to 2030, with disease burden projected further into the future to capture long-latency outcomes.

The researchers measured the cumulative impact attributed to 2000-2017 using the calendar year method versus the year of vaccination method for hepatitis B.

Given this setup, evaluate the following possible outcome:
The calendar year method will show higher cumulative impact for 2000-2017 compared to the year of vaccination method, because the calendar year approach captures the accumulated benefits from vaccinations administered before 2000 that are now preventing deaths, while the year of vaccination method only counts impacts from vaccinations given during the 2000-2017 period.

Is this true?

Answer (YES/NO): NO